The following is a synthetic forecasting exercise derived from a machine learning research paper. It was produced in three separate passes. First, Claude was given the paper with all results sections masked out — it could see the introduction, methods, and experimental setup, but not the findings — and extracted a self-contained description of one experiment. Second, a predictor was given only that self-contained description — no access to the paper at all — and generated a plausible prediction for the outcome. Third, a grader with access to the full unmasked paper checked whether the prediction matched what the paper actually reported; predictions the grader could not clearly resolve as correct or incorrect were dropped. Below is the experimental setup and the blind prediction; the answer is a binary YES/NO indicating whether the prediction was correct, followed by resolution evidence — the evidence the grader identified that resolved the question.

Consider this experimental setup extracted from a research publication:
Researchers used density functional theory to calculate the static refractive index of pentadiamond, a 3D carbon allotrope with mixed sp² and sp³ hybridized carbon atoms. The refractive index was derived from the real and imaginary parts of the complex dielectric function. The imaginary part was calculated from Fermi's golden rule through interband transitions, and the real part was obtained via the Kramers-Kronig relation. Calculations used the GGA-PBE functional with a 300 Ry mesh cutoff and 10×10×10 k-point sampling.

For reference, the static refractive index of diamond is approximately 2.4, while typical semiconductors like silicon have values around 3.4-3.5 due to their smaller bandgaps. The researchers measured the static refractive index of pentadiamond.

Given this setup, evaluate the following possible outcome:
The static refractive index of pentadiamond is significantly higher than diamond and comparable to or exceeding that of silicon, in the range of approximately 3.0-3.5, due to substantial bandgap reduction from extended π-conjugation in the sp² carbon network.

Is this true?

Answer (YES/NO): NO